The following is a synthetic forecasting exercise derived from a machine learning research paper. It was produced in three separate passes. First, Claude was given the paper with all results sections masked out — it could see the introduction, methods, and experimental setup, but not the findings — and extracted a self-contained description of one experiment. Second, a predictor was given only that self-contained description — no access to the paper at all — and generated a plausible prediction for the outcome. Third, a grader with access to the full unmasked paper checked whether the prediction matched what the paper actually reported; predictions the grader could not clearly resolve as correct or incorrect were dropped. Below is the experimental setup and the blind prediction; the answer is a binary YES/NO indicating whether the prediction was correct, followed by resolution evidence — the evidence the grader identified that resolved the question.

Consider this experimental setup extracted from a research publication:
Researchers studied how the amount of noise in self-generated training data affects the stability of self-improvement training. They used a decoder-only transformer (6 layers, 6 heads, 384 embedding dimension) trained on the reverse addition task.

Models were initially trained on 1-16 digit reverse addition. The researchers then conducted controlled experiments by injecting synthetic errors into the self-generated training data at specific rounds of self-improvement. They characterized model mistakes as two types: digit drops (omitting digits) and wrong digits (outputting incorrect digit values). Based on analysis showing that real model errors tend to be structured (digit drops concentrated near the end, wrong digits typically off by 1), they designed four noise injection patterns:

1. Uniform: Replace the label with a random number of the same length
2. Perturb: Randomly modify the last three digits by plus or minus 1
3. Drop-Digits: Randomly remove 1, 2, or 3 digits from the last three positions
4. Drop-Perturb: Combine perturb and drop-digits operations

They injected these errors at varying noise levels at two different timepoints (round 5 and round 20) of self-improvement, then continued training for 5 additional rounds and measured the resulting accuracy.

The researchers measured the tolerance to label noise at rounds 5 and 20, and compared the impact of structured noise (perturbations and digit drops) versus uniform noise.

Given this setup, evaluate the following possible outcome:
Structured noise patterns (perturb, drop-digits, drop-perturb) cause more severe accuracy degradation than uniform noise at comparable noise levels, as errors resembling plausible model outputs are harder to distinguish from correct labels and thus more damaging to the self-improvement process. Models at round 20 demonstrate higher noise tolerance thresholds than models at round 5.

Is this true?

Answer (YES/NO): YES